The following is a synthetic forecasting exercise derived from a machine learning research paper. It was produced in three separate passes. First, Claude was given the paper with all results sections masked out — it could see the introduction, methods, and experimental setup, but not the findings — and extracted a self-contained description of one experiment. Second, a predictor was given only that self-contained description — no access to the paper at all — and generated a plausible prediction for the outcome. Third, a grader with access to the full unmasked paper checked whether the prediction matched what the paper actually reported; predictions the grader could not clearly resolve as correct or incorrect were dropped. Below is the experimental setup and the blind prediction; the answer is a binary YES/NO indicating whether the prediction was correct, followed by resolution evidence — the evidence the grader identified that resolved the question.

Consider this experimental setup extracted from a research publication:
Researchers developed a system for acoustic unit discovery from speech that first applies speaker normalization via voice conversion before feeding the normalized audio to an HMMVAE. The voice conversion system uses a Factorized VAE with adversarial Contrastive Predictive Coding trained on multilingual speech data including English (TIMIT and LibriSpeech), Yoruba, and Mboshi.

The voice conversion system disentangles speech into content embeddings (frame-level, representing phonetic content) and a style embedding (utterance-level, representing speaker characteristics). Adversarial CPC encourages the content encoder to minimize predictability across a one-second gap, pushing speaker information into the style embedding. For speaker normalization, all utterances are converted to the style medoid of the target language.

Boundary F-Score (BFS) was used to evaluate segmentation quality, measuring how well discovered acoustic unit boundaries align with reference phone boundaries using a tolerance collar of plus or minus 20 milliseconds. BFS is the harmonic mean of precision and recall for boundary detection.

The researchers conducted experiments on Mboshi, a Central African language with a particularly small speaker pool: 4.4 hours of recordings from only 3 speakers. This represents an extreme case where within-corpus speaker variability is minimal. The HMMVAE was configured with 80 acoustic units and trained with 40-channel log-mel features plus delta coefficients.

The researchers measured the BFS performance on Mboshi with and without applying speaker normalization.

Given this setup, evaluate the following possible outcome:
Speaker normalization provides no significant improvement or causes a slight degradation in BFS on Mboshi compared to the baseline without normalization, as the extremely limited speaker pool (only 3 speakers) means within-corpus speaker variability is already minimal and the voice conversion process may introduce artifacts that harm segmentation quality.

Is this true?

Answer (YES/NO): YES